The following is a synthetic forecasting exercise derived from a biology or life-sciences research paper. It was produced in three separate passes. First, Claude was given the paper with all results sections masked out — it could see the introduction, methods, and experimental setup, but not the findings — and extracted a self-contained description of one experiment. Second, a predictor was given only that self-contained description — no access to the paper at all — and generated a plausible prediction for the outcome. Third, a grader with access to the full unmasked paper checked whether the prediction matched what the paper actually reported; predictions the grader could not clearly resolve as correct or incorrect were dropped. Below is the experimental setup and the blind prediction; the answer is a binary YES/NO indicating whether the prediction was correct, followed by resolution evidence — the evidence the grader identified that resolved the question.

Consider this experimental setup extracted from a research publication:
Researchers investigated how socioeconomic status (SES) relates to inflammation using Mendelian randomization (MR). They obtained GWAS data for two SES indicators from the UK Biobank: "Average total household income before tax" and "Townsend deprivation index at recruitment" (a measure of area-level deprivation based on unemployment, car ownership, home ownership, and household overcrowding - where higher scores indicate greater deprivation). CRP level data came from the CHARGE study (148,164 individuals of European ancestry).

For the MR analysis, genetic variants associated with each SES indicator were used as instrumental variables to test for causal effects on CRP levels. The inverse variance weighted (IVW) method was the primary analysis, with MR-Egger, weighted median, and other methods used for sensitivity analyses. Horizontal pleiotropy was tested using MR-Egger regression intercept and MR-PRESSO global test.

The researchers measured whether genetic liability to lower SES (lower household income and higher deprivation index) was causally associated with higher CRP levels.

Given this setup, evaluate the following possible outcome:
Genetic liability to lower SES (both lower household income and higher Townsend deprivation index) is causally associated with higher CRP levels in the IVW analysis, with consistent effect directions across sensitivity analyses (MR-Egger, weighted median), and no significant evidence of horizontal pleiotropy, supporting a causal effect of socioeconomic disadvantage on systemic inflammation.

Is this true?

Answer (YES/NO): NO